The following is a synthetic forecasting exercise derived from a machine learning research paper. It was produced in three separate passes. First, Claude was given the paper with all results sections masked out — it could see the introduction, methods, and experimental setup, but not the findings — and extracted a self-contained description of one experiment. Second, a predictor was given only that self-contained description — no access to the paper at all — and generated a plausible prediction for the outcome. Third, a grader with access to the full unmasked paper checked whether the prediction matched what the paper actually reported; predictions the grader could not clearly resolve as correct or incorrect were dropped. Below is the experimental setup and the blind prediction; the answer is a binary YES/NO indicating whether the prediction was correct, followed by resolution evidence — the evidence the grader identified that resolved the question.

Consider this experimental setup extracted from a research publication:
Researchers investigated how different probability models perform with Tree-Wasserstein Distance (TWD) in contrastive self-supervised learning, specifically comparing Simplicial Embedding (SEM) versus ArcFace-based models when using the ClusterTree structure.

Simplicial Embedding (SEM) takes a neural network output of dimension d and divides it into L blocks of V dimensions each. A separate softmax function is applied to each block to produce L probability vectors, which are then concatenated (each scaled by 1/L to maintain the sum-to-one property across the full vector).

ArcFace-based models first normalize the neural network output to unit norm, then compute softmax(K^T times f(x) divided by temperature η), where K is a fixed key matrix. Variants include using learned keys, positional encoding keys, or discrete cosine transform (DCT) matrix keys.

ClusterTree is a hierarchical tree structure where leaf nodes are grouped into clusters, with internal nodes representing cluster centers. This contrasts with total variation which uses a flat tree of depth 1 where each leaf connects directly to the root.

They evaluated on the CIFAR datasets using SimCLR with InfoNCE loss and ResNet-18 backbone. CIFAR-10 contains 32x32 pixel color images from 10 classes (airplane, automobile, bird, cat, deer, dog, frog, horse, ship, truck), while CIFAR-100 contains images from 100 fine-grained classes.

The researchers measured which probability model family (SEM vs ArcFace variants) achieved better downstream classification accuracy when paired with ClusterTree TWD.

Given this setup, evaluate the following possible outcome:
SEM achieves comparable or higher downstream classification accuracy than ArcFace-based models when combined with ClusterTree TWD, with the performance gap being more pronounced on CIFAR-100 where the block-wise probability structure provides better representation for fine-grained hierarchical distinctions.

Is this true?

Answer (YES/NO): NO